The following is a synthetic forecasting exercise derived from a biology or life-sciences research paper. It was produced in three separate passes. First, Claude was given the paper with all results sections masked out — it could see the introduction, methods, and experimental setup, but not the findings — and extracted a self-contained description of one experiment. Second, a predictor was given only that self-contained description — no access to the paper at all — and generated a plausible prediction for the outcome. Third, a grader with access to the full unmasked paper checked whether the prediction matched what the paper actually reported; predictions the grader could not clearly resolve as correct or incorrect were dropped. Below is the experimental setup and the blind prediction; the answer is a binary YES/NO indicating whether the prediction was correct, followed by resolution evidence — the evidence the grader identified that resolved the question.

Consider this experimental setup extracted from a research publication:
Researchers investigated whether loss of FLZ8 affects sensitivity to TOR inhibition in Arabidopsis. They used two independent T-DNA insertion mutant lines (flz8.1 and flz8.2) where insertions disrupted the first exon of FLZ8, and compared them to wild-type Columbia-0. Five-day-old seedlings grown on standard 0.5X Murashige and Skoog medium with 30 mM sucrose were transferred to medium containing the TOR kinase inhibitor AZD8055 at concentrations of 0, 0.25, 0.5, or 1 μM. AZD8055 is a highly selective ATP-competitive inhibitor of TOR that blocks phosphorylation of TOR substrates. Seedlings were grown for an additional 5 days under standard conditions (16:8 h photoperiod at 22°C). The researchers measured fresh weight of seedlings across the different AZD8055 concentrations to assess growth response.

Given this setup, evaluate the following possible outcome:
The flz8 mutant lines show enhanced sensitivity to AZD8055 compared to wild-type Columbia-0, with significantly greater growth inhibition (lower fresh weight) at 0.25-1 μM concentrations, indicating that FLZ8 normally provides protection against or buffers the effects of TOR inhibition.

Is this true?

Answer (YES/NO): NO